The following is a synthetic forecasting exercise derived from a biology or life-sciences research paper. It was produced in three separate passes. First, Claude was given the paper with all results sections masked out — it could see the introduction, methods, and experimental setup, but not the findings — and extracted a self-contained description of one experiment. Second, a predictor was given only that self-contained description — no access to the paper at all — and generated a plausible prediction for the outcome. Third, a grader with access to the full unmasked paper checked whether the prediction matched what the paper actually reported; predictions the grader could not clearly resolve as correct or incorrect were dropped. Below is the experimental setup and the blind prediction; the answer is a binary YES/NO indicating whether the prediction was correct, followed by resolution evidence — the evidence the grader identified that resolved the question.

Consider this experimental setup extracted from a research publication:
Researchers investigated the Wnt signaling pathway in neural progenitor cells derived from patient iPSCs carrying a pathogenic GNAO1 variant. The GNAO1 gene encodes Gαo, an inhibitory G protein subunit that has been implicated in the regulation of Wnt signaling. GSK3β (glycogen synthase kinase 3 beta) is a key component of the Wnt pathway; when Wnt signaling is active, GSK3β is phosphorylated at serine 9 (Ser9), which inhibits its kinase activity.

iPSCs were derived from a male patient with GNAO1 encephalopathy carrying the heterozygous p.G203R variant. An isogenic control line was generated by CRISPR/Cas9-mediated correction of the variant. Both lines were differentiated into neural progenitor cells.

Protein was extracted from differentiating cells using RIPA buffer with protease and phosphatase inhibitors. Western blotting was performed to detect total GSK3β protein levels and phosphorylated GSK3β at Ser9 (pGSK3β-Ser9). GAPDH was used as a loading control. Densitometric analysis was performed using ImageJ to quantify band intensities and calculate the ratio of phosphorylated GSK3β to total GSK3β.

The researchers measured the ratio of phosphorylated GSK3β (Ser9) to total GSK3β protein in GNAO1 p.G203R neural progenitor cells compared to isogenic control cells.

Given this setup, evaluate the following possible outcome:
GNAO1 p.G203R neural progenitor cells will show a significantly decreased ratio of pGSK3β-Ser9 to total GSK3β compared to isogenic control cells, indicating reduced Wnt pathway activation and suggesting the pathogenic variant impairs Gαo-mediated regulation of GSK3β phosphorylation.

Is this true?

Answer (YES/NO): YES